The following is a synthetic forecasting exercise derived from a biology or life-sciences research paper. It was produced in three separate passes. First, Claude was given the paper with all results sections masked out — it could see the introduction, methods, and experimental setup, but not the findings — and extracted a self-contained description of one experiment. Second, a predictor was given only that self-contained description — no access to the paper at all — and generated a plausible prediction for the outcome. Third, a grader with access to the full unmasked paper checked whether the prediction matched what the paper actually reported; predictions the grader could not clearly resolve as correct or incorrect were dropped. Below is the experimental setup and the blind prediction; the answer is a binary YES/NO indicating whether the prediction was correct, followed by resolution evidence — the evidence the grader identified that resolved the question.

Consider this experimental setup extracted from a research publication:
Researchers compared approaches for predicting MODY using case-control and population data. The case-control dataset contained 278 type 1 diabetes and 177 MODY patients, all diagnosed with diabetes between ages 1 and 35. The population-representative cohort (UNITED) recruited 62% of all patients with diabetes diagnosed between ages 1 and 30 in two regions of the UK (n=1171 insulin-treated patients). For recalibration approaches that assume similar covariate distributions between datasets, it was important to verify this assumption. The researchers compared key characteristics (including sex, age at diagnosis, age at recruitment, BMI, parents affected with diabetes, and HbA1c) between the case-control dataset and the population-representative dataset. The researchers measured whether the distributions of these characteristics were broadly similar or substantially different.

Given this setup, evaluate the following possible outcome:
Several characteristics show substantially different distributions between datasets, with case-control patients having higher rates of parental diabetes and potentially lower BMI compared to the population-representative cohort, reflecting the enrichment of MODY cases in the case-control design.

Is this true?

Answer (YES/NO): NO